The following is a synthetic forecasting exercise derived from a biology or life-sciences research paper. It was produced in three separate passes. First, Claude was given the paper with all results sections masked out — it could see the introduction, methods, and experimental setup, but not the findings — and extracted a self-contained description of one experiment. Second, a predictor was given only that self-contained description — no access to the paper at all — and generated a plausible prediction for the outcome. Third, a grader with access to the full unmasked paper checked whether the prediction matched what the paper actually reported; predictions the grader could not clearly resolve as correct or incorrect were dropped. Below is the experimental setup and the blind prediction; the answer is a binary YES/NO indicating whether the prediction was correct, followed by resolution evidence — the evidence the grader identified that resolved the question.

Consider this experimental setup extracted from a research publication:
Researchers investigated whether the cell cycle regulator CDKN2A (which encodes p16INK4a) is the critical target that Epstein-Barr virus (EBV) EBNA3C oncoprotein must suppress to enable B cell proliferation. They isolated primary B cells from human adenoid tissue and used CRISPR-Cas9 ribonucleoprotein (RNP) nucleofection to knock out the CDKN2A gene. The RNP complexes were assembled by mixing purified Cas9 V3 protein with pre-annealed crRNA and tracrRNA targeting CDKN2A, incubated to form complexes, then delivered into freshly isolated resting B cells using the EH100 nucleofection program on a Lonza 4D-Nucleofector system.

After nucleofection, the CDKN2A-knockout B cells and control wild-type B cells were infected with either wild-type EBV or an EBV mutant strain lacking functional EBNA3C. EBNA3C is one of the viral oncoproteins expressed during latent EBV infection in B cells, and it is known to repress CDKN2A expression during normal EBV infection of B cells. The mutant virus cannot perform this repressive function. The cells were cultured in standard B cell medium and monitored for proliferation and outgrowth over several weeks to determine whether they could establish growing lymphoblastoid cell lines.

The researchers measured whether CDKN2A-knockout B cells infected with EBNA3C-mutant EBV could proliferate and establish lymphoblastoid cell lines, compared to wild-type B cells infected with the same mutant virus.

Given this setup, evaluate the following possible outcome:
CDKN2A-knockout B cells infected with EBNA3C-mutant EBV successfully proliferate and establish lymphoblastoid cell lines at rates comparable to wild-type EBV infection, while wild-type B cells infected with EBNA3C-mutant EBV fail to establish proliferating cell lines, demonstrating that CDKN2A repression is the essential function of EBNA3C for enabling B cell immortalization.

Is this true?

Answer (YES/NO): YES